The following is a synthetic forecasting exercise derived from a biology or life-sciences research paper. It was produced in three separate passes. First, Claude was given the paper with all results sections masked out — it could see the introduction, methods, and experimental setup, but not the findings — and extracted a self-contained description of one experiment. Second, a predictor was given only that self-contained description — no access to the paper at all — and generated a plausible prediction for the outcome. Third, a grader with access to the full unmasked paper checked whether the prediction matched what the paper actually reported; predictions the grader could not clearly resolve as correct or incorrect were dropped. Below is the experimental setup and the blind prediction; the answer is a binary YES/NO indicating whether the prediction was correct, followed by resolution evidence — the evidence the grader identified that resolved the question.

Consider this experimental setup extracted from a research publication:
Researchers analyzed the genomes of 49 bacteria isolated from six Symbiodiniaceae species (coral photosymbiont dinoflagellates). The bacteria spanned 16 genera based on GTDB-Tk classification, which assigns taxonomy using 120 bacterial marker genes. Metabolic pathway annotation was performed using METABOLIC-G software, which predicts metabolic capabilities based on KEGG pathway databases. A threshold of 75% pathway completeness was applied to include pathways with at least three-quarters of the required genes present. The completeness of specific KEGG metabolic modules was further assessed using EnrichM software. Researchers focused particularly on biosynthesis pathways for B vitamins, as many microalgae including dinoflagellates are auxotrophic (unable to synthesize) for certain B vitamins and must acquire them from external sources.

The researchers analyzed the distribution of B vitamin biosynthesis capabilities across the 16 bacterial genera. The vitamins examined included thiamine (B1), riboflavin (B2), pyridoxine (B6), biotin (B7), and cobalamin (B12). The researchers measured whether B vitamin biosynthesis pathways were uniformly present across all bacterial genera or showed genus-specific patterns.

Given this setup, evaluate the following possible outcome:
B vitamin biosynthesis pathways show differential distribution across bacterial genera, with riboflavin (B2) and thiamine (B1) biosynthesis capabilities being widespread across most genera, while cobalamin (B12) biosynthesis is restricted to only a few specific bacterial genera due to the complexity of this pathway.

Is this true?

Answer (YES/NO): NO